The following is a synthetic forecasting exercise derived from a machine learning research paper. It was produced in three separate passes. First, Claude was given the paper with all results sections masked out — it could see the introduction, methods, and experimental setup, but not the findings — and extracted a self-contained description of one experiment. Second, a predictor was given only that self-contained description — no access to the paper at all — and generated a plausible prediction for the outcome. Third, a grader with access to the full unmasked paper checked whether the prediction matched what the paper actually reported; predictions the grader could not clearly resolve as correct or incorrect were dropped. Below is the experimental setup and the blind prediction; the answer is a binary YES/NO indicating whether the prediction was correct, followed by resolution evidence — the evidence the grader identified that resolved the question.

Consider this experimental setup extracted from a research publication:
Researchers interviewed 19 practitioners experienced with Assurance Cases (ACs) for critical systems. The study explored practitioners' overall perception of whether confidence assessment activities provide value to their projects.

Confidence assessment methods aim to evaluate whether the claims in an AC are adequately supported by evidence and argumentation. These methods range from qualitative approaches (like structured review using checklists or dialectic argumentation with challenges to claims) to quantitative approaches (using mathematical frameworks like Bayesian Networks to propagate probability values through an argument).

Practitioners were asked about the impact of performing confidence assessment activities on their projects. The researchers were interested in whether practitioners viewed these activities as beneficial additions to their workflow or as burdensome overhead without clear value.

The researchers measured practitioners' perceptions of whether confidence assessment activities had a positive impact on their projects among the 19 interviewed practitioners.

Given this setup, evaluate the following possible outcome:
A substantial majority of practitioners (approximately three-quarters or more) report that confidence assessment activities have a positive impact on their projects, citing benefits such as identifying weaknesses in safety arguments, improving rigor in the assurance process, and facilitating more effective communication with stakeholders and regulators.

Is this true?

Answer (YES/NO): NO